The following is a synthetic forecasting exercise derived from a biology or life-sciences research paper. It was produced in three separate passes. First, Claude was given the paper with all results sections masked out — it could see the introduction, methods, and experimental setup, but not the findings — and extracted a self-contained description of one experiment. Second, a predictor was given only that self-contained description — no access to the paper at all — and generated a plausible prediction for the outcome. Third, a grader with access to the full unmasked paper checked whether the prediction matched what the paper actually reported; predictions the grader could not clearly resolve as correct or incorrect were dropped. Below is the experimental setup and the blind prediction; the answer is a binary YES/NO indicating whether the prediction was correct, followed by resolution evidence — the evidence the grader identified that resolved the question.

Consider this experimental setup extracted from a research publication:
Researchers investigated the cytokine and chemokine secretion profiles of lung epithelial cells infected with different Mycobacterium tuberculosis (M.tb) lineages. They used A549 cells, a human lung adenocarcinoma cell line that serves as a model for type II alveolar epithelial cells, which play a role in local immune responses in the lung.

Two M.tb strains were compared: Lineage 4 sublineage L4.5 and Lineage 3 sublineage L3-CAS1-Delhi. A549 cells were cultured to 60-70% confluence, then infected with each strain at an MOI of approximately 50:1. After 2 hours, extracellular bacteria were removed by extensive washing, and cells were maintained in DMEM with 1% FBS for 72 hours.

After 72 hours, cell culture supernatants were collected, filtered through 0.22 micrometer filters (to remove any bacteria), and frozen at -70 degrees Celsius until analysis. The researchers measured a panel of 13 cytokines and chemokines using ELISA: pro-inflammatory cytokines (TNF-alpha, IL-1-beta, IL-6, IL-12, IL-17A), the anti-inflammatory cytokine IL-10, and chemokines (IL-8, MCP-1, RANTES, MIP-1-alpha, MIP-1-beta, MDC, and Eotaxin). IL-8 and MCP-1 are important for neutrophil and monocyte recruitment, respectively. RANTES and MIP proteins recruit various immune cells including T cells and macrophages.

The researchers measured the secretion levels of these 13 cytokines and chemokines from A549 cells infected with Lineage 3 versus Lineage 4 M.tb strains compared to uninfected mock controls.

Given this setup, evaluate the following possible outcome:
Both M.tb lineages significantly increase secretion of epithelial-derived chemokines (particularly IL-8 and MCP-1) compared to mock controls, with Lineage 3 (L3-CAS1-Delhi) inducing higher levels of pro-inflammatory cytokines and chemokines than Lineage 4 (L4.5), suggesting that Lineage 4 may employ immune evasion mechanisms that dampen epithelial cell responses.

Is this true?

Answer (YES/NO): NO